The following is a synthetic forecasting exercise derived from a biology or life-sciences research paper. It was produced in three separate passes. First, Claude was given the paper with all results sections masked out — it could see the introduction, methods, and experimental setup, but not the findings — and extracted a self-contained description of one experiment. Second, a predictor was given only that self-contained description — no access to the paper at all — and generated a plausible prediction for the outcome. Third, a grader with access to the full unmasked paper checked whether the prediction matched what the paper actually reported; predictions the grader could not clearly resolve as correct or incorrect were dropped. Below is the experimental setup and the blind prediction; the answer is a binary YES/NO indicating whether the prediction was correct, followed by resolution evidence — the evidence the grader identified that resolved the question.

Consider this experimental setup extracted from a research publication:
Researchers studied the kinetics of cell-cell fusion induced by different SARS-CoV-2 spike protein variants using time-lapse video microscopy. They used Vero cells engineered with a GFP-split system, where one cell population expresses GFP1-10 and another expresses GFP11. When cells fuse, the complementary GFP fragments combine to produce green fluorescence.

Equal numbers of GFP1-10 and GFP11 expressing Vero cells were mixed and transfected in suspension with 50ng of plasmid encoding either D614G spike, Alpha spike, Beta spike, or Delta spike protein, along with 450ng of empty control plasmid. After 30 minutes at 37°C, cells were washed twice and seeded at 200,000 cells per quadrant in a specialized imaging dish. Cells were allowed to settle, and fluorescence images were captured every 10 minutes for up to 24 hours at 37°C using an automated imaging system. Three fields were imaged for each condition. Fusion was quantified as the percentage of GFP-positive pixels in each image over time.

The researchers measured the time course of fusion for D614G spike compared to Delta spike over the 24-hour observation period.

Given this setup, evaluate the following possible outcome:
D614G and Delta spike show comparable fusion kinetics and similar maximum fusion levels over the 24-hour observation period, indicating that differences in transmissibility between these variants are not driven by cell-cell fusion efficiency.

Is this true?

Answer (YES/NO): NO